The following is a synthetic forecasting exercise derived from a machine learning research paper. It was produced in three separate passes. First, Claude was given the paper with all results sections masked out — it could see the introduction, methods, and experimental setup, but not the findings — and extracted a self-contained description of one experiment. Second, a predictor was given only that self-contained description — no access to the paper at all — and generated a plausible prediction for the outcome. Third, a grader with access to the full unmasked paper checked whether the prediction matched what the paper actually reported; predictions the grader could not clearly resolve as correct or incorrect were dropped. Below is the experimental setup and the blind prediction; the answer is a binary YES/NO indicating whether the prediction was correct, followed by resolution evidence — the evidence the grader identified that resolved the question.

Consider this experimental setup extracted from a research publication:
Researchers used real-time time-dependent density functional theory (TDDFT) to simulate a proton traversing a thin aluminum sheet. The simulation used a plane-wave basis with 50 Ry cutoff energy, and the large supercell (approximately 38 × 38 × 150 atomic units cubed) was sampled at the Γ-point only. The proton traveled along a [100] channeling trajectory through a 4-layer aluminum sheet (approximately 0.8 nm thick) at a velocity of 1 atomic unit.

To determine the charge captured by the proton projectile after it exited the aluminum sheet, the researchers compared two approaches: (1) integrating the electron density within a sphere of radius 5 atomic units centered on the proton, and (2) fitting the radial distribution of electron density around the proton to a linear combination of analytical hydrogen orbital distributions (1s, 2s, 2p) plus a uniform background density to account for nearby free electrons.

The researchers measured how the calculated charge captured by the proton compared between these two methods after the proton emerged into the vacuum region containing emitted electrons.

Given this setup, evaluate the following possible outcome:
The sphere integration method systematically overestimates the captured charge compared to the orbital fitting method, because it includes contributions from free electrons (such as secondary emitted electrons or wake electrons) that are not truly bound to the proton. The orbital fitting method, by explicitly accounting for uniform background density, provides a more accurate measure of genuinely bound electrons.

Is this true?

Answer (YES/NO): NO